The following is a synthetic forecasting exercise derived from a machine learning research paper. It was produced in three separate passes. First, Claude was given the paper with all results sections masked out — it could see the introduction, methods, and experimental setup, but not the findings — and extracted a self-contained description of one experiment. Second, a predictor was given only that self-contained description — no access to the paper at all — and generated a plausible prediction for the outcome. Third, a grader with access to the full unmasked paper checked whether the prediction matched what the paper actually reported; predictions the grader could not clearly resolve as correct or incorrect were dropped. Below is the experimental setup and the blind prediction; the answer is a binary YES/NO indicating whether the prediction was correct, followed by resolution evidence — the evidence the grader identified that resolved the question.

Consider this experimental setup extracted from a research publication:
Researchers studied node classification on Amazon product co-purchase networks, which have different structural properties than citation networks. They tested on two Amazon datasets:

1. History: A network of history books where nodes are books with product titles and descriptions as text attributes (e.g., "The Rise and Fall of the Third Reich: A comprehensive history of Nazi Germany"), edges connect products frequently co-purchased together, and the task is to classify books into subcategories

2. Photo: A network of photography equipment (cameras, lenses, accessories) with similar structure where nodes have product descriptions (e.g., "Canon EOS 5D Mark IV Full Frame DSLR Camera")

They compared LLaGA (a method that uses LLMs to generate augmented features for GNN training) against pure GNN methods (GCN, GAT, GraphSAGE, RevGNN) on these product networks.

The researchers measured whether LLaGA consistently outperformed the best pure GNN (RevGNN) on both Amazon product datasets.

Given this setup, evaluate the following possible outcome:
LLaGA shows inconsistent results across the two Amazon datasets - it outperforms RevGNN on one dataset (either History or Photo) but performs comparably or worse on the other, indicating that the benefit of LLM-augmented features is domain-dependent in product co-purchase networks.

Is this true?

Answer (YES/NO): YES